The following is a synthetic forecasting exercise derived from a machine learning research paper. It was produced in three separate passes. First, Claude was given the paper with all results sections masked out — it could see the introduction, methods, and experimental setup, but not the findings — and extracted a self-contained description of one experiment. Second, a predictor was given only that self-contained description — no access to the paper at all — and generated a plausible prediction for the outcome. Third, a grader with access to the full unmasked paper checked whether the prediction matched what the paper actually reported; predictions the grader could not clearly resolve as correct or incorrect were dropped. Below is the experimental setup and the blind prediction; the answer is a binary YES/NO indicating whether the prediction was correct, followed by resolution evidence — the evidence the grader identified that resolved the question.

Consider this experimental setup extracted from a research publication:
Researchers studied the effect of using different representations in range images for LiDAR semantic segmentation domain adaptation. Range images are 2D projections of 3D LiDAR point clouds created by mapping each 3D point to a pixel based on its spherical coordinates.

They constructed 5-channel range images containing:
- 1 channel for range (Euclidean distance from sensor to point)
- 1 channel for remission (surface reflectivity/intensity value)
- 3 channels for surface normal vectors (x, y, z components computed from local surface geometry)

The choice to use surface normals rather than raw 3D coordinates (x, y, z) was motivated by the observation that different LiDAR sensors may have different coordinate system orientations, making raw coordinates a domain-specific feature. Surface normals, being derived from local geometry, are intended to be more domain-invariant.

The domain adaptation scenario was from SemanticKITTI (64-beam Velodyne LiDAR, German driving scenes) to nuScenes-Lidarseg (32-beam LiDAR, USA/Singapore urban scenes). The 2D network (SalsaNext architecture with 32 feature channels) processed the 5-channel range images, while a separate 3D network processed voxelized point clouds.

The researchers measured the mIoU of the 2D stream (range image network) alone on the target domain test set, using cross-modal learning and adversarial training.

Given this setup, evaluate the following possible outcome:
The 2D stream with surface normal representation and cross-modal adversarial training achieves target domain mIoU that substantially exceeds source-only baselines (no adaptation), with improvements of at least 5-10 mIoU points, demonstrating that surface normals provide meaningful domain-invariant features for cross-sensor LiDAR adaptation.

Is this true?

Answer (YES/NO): NO